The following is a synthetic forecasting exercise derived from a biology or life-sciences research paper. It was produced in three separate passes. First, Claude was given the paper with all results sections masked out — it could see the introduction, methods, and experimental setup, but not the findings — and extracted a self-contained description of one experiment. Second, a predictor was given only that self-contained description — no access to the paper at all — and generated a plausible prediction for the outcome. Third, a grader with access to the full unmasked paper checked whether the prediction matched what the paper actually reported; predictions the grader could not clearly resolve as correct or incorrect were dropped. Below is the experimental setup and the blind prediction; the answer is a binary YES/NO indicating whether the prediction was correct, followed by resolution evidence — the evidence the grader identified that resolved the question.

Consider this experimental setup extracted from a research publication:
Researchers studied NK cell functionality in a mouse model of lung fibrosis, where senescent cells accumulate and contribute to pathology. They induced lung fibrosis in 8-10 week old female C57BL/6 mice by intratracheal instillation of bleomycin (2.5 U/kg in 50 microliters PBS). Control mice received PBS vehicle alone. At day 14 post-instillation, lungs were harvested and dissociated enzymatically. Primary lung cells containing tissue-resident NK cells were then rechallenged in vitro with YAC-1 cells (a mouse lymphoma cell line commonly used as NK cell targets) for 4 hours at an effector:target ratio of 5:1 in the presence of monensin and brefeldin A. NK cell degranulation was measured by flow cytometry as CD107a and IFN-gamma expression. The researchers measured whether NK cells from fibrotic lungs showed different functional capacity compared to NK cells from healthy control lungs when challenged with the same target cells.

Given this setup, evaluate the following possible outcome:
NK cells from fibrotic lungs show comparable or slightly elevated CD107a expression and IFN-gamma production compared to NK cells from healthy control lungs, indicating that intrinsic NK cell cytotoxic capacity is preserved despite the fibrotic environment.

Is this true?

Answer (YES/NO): NO